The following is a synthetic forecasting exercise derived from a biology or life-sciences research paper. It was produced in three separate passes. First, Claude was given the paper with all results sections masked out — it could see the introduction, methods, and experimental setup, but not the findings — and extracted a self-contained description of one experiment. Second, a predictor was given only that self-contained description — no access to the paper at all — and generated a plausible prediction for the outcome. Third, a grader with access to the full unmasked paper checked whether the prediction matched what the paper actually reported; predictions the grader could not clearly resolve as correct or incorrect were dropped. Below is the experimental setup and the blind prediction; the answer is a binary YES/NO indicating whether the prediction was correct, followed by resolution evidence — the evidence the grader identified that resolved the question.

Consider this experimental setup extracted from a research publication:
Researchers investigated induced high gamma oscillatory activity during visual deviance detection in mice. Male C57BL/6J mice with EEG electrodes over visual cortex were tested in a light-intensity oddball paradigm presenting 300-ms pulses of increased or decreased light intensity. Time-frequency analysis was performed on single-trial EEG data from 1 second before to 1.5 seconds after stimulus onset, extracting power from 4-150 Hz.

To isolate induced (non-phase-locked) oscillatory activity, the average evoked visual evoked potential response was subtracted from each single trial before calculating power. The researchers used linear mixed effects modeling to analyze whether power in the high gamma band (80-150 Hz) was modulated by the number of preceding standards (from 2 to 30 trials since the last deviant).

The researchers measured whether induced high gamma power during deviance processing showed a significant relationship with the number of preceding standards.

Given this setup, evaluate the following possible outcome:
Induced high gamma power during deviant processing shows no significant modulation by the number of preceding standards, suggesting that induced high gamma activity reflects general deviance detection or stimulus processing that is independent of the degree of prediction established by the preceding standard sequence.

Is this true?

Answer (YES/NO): NO